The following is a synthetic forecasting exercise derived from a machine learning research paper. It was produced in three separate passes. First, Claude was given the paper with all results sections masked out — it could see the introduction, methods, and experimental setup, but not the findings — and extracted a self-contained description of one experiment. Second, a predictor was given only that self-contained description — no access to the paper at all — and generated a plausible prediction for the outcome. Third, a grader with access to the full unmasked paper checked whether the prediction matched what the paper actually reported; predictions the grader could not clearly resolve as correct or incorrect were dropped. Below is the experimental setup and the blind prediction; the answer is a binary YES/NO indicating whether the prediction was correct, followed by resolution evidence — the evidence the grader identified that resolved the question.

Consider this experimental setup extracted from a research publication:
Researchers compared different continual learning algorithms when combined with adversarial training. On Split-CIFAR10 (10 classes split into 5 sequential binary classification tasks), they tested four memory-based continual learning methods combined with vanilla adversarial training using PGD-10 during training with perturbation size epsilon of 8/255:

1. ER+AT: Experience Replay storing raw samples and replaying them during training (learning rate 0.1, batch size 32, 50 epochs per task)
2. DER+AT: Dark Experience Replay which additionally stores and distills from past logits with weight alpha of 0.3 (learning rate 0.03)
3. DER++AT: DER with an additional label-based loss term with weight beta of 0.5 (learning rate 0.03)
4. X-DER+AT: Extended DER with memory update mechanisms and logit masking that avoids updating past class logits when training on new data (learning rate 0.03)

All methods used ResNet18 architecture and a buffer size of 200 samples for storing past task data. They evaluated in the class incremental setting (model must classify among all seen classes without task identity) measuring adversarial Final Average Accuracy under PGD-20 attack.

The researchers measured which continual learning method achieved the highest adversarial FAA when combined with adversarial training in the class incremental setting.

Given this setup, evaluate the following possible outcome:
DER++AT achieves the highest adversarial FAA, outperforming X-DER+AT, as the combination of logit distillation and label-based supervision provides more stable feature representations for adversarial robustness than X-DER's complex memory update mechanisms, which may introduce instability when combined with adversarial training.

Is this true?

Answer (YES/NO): NO